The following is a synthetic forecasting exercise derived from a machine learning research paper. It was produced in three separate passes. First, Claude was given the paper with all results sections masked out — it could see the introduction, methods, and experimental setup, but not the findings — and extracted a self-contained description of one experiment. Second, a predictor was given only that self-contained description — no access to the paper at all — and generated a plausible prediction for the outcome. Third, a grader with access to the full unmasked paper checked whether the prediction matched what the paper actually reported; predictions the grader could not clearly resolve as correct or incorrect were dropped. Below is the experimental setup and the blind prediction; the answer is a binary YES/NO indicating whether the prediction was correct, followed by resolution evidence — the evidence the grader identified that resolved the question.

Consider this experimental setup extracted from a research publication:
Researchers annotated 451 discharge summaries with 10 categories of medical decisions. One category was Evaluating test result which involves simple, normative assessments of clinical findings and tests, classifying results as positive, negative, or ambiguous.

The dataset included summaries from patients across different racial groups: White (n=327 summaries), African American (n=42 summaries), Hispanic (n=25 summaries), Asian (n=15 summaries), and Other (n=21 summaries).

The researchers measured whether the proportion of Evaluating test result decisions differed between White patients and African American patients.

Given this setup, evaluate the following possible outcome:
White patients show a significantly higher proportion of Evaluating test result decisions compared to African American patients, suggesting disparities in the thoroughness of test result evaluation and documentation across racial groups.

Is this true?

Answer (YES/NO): NO